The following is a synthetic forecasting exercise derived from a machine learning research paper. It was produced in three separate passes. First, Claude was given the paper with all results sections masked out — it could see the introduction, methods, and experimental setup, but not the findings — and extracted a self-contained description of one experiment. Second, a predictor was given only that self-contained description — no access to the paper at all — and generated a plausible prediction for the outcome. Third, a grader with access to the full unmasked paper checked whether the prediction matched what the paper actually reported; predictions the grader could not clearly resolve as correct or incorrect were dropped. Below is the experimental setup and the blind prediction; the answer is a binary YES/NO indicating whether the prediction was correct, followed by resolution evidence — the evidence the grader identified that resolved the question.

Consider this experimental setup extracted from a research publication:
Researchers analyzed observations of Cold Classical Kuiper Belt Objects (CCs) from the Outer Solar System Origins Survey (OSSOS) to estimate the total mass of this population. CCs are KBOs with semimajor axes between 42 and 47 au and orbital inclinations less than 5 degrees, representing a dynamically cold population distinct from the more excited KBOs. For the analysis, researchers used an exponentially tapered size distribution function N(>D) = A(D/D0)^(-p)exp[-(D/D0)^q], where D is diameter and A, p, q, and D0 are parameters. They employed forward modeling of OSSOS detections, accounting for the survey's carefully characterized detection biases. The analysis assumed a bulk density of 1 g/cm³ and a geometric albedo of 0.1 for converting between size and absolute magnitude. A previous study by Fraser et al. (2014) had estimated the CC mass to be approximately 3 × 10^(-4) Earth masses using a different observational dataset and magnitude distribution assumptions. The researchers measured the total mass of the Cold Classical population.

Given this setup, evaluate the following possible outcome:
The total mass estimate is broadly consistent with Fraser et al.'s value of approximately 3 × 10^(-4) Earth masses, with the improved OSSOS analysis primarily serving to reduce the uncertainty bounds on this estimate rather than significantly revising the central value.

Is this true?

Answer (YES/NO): NO